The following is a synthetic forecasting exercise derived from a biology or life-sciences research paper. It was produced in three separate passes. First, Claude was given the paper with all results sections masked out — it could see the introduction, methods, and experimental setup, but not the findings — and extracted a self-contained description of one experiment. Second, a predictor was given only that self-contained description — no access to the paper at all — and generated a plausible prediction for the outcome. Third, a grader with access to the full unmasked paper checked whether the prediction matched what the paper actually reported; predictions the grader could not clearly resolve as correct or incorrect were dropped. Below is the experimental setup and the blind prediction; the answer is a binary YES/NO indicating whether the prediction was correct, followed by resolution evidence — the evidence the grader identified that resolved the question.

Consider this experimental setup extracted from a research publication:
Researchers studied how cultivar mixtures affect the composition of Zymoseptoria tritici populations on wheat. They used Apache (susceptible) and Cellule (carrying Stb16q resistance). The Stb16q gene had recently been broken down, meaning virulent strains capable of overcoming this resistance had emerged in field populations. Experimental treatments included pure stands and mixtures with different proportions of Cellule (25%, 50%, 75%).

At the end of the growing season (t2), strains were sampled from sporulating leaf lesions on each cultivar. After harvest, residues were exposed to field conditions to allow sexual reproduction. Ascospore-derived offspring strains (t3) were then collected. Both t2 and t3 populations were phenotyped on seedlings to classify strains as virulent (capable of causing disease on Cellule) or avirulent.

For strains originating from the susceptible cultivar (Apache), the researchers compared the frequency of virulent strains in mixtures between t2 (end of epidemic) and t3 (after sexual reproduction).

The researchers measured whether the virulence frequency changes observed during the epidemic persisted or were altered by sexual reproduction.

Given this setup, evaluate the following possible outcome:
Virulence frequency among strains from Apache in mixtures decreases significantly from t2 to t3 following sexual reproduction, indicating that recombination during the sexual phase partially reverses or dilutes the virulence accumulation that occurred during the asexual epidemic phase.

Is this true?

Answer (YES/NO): NO